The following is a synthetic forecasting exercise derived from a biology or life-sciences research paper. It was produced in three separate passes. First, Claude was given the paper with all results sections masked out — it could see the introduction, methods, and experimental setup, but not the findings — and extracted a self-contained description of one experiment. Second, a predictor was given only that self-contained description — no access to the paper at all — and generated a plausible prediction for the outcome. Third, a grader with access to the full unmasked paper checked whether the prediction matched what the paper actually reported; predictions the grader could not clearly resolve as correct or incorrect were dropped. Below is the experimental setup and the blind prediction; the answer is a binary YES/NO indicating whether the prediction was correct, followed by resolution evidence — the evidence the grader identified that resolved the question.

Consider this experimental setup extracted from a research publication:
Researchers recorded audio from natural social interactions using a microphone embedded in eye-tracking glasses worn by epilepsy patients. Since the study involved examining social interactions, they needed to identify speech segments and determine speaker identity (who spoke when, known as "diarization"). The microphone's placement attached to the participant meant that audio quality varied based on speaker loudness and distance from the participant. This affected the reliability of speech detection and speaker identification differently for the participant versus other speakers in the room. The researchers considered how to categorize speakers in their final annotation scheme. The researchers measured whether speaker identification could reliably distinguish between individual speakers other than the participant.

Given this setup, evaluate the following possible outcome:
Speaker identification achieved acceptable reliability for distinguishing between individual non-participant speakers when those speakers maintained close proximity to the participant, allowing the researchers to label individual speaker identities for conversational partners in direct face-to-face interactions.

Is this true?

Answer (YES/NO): NO